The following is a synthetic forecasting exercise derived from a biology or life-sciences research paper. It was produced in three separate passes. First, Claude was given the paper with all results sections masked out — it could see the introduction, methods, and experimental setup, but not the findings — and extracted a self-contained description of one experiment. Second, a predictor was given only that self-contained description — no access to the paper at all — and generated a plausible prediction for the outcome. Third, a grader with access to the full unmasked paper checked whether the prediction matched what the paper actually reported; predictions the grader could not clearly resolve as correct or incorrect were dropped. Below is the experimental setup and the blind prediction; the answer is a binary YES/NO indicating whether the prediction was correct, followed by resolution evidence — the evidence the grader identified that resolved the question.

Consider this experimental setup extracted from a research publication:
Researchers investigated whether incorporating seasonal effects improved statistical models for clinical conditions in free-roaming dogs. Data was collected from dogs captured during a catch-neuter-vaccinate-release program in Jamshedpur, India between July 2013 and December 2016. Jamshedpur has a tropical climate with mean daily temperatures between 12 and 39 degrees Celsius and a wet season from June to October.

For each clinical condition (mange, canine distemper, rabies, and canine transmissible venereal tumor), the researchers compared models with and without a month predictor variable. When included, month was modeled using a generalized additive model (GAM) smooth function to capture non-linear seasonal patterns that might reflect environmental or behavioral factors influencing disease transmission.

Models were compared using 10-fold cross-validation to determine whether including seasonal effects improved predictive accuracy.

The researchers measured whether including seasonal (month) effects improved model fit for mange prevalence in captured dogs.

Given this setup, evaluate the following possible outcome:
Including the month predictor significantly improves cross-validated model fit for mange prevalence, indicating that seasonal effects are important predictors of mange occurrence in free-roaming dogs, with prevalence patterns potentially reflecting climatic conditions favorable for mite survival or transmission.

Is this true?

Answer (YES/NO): YES